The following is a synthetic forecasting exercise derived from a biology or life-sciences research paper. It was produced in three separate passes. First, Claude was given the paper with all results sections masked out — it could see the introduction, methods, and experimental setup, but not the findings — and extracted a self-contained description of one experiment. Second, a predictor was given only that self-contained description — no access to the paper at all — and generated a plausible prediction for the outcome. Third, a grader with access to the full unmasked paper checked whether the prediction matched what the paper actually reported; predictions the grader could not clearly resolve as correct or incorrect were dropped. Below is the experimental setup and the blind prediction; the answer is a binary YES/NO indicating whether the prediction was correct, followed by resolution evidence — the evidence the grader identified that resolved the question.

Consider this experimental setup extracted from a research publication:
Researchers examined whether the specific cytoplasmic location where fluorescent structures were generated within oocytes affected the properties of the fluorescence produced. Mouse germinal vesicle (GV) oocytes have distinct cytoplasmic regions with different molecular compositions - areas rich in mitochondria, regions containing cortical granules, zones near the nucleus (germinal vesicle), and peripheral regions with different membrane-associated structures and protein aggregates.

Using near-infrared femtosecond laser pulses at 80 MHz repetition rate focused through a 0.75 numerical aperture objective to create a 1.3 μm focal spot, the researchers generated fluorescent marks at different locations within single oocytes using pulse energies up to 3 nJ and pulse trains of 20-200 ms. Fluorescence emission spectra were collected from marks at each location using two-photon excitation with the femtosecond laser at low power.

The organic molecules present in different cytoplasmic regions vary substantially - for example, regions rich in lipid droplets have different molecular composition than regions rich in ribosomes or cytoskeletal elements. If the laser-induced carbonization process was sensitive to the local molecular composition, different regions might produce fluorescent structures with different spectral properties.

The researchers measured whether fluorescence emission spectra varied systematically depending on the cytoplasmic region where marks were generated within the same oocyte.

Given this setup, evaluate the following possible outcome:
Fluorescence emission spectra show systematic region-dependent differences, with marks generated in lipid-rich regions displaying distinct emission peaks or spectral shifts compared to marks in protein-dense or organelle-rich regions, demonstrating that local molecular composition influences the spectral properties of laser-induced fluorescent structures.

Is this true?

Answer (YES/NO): NO